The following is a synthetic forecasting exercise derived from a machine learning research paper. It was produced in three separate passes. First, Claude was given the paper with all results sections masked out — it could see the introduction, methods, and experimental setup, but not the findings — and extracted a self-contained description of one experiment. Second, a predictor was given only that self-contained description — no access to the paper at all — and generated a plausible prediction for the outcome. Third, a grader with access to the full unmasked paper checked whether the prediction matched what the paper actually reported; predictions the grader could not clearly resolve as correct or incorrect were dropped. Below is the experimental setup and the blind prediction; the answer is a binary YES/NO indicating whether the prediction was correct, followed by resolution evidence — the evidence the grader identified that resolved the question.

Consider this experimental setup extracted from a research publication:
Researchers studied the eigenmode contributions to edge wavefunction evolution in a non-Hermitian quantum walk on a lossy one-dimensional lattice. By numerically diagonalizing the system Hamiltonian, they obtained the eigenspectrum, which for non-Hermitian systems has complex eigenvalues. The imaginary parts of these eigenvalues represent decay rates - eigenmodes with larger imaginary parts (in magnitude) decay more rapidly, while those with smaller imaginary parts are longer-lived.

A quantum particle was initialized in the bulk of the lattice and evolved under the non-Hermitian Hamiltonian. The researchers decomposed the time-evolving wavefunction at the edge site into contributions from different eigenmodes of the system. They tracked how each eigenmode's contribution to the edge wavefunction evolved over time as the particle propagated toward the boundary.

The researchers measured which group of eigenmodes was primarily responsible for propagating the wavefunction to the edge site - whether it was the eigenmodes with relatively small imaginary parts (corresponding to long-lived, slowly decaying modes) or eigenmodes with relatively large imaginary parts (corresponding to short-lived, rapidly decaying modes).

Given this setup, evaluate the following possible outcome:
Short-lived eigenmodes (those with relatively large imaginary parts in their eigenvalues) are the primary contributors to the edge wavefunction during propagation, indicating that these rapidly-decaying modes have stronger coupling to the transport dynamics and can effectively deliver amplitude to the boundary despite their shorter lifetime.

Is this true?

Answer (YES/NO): NO